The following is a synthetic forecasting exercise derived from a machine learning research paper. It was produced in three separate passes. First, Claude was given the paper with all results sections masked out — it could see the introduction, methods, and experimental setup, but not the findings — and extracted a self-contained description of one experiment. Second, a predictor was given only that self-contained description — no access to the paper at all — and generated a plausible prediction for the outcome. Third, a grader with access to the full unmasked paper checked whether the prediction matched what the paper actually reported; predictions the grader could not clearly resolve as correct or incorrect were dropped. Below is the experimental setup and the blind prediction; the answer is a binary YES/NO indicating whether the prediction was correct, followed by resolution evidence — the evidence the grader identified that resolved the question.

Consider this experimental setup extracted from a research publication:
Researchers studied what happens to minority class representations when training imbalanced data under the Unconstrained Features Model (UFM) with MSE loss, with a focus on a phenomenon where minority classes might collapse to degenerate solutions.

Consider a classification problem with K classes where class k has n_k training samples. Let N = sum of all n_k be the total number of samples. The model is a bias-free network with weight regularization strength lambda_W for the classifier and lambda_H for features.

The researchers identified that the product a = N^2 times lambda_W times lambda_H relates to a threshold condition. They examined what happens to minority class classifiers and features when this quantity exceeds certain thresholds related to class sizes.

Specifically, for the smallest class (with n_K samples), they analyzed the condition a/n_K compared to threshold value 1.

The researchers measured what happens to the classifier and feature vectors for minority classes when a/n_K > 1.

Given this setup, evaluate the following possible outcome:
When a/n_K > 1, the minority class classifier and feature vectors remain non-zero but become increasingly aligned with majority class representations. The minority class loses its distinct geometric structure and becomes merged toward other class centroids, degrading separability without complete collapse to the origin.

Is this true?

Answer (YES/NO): NO